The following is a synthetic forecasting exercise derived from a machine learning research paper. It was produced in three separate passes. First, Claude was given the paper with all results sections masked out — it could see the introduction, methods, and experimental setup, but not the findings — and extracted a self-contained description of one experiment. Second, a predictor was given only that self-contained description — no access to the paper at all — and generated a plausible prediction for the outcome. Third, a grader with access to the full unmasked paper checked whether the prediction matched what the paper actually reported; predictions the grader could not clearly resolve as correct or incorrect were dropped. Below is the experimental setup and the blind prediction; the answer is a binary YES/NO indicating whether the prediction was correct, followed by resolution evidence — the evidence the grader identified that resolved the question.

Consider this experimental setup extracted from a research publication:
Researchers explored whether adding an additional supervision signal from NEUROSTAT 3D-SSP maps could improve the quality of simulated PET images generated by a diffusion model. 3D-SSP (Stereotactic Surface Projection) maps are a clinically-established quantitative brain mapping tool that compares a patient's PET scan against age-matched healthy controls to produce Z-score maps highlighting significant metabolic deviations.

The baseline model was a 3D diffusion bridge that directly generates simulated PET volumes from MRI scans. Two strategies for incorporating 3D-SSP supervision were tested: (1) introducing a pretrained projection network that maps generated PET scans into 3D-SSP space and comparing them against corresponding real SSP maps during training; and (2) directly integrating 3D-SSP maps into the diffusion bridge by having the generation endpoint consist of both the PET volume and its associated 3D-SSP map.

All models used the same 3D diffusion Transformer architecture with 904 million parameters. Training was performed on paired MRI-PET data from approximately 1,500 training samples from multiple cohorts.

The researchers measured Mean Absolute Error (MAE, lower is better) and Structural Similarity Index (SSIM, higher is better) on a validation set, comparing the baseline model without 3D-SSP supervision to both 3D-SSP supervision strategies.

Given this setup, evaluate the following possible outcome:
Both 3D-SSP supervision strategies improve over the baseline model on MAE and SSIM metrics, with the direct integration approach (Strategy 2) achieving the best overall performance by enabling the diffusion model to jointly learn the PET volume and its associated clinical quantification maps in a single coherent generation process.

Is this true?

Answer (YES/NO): NO